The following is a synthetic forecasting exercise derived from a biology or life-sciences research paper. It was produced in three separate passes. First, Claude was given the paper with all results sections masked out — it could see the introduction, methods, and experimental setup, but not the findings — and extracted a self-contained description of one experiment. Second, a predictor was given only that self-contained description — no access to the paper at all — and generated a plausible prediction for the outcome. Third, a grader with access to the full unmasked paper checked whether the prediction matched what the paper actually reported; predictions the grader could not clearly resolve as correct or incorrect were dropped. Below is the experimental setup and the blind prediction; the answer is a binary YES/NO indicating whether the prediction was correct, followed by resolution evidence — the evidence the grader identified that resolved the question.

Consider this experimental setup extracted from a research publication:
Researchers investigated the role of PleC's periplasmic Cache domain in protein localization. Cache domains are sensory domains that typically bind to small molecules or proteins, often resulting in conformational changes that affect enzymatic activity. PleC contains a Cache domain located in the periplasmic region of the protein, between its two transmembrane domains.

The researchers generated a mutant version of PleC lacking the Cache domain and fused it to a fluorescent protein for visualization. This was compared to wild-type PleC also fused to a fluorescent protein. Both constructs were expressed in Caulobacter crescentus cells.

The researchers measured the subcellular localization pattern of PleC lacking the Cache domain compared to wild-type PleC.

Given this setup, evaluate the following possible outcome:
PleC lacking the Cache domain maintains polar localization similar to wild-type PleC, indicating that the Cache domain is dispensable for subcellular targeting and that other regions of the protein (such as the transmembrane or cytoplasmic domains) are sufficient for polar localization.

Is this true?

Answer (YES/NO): NO